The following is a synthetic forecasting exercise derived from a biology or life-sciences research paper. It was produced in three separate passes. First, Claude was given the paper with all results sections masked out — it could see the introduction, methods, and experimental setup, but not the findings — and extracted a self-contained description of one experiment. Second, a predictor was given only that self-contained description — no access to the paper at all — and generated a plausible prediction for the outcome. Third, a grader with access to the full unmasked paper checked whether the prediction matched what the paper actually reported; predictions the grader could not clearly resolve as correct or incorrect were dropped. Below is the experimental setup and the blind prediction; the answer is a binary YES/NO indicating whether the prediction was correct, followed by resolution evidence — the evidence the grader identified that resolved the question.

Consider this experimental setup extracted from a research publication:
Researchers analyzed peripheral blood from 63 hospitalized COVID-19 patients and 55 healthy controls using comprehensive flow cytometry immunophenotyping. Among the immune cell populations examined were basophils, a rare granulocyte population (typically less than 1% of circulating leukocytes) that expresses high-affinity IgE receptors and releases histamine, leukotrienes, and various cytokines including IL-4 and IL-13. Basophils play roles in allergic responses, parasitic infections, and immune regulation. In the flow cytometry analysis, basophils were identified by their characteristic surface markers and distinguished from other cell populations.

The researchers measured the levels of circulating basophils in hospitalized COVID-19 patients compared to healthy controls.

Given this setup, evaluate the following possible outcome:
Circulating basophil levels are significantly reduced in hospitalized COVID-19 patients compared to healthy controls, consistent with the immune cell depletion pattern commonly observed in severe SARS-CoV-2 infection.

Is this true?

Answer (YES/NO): YES